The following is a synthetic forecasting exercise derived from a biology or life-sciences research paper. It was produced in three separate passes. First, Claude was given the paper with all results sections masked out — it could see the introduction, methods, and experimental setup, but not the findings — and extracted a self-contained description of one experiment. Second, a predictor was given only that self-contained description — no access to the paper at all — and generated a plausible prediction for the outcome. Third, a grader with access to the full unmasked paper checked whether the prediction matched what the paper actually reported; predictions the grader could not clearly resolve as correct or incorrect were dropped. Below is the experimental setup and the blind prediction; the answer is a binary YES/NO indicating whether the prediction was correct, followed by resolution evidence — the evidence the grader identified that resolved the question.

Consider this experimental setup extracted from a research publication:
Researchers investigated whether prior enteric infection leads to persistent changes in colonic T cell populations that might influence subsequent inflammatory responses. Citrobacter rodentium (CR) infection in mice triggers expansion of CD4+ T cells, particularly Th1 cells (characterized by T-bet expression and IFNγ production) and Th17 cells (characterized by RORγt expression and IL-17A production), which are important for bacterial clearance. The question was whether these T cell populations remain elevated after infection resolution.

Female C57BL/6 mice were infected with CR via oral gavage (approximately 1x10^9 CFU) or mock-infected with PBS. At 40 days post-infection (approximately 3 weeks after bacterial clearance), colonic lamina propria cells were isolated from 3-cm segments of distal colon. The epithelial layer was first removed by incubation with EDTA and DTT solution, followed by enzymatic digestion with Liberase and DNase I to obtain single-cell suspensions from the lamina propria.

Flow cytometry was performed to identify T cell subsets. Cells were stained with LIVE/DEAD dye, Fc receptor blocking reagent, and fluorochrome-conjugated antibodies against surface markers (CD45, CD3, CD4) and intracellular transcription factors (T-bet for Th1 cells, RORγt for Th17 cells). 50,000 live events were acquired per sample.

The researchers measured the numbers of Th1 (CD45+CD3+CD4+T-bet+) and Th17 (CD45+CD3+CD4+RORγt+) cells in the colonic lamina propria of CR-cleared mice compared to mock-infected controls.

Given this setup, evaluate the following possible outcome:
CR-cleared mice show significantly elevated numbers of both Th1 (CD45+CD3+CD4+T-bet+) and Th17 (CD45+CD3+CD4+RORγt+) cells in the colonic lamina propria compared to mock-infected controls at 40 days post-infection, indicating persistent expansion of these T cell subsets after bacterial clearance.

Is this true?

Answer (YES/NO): YES